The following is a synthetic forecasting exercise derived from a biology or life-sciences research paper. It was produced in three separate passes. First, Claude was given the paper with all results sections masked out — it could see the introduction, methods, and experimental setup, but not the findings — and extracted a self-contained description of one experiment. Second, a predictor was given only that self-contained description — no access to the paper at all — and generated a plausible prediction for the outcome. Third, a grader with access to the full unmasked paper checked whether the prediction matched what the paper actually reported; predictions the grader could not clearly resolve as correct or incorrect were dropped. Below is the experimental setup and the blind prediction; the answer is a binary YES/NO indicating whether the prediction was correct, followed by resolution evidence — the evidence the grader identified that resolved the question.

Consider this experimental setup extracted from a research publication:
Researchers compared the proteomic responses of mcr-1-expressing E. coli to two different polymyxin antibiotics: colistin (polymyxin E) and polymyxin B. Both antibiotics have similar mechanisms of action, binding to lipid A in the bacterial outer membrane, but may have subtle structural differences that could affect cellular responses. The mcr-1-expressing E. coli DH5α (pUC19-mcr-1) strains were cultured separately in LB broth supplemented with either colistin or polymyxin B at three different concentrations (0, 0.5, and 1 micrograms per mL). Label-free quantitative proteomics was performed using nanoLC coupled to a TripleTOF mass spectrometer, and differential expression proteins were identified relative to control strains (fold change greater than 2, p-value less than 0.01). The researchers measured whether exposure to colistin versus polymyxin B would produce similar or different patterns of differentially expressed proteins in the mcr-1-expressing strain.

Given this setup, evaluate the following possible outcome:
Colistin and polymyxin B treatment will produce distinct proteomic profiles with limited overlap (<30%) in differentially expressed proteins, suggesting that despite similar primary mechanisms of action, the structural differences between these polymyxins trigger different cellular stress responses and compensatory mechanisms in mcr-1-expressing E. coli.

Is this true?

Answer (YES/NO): NO